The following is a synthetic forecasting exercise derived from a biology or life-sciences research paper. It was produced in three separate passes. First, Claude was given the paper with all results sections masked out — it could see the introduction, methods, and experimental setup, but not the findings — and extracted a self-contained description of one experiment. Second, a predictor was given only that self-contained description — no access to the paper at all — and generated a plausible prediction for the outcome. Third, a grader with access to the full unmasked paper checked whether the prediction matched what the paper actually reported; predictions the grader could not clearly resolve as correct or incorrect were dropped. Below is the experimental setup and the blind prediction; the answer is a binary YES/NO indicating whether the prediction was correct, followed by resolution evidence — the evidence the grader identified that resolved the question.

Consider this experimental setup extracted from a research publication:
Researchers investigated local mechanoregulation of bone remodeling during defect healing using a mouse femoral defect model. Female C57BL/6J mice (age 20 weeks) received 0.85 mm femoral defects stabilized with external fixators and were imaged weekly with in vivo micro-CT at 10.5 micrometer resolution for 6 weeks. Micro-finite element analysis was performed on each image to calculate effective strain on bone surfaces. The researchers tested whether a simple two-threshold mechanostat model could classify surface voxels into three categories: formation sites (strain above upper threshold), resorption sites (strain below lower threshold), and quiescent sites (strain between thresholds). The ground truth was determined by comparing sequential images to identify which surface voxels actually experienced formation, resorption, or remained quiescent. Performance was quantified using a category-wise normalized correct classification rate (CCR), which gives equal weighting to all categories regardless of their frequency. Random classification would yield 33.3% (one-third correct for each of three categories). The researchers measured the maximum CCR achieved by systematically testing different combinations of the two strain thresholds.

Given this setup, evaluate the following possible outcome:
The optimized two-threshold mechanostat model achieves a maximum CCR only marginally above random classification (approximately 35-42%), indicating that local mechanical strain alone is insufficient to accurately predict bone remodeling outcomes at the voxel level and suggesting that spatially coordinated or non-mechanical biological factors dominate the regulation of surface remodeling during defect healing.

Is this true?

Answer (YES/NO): YES